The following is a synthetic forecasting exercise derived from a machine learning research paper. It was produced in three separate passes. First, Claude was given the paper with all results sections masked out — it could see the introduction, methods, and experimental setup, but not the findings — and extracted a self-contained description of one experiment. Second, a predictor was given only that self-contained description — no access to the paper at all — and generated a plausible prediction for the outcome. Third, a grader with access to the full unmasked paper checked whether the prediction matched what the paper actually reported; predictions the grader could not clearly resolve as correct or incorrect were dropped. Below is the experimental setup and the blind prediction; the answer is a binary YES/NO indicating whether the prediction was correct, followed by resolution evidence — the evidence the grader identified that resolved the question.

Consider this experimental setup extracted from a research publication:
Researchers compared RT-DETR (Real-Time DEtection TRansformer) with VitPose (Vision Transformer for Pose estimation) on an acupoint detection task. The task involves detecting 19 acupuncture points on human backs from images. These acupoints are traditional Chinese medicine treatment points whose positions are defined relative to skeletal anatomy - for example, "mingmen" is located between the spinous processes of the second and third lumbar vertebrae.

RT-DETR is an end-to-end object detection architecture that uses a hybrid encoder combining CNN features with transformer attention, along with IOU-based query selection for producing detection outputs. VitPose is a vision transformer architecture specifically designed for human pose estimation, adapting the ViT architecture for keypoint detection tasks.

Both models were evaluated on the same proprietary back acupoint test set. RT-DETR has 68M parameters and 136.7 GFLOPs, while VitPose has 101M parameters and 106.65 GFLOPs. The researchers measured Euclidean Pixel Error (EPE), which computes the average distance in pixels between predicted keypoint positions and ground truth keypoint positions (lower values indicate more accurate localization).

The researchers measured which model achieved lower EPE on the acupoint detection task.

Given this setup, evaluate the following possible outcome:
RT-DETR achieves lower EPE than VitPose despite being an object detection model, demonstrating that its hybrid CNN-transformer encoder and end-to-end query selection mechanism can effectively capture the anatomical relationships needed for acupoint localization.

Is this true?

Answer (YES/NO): NO